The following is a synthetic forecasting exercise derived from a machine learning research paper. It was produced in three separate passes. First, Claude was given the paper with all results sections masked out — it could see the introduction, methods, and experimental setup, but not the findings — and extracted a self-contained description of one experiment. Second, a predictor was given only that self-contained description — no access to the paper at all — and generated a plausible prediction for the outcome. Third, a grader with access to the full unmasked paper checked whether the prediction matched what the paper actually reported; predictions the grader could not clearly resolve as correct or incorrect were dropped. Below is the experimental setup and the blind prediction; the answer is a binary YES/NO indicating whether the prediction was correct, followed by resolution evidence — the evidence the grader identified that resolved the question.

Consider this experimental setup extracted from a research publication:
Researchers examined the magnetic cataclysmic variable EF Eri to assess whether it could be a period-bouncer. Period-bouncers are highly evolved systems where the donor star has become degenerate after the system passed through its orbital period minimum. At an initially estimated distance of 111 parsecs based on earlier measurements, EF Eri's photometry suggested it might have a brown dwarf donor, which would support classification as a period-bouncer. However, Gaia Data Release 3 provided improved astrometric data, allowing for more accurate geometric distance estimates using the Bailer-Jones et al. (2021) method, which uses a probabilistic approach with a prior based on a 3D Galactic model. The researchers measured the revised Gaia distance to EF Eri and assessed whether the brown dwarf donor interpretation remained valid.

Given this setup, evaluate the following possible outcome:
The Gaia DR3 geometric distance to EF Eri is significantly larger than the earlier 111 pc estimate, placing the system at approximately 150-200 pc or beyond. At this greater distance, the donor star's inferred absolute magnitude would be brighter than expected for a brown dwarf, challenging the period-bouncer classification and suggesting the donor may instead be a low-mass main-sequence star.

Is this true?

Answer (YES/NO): YES